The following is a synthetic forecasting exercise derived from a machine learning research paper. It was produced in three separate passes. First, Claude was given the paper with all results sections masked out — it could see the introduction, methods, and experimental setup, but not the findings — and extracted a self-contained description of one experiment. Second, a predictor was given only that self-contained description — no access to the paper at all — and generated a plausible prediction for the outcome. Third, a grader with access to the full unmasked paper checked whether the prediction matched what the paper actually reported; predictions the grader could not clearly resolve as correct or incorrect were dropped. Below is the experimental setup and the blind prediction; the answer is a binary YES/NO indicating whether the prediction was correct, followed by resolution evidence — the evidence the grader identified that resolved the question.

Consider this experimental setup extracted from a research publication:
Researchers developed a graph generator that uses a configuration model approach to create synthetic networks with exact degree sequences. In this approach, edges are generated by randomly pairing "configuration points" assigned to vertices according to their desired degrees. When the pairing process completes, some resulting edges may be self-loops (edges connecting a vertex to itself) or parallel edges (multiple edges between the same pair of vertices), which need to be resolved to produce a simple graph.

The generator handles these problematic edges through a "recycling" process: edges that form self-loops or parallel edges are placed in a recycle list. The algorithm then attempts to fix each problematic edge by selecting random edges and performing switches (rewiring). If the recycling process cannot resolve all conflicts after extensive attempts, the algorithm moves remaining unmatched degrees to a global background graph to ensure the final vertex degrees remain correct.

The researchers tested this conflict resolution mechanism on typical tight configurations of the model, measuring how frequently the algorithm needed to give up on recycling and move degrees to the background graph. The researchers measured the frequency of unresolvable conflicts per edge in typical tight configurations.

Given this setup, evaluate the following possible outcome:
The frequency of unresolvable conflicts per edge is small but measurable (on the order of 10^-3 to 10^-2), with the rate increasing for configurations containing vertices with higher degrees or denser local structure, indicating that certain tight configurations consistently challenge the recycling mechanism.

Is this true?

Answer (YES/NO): NO